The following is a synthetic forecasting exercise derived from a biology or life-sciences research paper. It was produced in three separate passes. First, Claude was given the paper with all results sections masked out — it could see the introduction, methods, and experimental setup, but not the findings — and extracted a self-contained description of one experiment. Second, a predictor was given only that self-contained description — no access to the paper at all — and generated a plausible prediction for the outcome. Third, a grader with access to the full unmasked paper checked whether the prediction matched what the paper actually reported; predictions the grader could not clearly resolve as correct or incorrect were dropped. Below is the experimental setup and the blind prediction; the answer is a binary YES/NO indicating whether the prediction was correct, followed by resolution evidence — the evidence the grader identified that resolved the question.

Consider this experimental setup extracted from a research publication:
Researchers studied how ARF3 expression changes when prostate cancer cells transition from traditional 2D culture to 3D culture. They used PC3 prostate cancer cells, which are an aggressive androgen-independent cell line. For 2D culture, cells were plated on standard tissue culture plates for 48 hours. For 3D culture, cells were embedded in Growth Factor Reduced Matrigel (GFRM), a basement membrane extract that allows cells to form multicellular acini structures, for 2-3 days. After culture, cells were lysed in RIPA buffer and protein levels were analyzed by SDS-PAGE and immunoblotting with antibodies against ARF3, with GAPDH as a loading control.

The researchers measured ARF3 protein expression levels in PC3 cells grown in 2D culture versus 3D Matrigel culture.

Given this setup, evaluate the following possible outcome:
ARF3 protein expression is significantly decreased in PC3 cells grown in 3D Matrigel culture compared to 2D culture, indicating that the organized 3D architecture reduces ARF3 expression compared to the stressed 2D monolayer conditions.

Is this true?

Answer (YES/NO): NO